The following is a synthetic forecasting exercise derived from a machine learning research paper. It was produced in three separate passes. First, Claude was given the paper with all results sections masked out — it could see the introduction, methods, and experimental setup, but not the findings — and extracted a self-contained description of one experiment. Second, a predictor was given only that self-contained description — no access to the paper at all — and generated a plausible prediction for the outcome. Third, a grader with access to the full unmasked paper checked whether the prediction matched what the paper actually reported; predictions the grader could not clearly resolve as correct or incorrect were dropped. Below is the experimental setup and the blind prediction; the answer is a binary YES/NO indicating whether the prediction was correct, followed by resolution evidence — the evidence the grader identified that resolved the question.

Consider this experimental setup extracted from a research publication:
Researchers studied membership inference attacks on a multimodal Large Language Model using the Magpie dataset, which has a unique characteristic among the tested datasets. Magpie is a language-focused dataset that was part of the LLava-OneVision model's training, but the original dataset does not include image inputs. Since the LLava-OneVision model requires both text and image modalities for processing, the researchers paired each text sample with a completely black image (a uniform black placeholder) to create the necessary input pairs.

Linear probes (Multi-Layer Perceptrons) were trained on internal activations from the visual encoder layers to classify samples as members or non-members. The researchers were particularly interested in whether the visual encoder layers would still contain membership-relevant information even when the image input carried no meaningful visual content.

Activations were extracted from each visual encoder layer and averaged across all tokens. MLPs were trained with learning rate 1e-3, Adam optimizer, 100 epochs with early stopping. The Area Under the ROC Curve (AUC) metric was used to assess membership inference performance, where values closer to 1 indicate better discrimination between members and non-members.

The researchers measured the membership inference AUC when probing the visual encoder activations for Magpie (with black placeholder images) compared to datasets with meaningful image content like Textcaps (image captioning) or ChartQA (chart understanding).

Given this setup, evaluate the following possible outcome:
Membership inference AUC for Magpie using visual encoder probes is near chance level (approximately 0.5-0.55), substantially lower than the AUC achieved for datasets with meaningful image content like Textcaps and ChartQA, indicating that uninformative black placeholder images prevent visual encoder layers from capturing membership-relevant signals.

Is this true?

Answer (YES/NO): YES